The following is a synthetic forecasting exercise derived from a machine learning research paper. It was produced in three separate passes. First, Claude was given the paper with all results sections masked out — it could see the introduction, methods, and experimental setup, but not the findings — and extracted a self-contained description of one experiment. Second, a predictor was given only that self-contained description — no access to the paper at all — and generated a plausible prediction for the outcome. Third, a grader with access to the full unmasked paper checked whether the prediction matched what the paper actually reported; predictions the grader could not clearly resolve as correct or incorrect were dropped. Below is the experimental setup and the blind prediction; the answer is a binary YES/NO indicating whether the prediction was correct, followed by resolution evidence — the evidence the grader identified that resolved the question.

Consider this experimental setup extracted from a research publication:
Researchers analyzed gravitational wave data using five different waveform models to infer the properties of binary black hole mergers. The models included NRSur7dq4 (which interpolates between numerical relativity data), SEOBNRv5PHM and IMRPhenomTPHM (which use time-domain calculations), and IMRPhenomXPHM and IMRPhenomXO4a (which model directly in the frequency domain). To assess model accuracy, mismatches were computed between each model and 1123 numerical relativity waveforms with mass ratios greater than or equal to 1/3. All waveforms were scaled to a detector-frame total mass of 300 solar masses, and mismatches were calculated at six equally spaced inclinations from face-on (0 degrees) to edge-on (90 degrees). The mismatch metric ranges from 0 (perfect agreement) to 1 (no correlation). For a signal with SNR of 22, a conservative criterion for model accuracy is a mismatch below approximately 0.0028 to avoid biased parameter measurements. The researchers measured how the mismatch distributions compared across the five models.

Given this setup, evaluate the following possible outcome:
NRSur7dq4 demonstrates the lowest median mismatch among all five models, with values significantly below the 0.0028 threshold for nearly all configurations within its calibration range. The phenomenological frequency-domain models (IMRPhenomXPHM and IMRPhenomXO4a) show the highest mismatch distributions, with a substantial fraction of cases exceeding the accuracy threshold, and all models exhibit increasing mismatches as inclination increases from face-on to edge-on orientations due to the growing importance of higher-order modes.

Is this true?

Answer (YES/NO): NO